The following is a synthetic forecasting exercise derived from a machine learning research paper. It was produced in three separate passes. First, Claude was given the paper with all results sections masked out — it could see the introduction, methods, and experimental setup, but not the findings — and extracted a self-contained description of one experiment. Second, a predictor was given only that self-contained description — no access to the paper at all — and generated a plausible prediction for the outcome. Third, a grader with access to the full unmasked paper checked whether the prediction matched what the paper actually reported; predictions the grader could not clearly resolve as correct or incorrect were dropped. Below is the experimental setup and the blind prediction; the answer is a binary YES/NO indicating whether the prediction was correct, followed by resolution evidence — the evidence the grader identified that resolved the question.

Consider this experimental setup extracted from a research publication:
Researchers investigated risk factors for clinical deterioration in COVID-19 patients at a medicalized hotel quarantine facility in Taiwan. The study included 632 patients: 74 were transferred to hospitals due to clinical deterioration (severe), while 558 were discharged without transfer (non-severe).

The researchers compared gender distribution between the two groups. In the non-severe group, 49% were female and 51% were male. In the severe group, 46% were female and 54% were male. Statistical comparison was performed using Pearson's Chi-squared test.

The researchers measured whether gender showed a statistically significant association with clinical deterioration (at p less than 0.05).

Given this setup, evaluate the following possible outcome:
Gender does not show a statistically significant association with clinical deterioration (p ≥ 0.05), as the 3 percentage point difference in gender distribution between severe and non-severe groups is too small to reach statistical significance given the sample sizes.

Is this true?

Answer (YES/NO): YES